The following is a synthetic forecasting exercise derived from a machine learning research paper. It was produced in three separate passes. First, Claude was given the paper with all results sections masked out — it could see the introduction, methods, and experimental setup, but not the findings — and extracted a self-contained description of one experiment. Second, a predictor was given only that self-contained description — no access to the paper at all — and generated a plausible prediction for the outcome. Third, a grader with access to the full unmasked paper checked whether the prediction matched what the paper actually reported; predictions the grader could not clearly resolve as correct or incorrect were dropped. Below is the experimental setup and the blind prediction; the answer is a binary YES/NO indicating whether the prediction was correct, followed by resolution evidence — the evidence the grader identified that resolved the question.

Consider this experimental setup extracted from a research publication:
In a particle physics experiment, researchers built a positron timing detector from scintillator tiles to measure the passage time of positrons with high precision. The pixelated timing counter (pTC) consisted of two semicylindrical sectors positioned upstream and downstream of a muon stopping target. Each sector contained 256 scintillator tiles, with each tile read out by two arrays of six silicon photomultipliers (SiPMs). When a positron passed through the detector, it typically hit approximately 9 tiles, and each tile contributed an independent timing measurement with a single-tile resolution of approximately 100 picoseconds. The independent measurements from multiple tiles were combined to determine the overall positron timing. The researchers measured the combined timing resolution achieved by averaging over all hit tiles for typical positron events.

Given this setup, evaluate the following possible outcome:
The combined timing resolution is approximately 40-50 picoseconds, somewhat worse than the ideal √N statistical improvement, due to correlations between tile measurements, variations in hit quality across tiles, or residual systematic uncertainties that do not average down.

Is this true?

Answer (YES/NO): YES